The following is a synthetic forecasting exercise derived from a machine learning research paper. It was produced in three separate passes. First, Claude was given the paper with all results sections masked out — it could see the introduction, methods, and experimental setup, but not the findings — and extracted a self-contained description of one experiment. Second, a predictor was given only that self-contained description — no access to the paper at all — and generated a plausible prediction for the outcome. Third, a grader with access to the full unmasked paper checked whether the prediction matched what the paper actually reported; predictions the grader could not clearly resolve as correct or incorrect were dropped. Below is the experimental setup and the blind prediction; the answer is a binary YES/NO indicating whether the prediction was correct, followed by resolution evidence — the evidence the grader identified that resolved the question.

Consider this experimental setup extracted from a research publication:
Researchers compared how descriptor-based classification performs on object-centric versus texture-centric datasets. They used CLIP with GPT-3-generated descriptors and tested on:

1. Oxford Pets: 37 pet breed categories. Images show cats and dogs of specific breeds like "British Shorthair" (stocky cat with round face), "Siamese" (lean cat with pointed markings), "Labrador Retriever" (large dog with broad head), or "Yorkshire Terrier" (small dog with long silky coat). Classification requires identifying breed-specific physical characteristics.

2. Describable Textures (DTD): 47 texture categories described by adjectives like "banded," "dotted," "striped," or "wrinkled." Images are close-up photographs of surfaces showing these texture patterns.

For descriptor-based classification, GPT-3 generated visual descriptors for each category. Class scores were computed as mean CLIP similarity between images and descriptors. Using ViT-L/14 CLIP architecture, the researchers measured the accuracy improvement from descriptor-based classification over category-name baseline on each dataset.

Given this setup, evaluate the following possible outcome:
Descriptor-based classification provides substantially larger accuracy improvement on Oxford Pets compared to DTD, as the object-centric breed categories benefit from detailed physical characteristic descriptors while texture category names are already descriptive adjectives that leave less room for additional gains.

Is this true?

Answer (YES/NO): NO